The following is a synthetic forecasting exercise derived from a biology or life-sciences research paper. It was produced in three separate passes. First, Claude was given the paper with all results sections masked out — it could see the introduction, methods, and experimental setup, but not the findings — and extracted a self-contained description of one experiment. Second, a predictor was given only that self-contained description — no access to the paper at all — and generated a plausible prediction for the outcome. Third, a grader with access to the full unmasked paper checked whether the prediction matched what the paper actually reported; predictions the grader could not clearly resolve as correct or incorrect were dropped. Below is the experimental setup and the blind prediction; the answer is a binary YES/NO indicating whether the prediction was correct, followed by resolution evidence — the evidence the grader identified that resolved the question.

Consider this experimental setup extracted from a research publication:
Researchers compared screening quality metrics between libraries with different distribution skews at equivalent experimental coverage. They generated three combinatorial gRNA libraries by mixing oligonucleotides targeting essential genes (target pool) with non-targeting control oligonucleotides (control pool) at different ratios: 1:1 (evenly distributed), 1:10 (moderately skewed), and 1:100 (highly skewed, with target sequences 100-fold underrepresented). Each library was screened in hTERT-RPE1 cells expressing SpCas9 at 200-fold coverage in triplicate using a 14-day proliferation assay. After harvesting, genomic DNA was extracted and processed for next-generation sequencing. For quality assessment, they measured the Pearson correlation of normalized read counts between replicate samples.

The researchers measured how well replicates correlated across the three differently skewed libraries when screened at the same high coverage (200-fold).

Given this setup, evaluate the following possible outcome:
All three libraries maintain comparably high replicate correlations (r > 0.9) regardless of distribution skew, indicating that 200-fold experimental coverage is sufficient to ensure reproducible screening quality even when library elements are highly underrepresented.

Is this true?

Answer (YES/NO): NO